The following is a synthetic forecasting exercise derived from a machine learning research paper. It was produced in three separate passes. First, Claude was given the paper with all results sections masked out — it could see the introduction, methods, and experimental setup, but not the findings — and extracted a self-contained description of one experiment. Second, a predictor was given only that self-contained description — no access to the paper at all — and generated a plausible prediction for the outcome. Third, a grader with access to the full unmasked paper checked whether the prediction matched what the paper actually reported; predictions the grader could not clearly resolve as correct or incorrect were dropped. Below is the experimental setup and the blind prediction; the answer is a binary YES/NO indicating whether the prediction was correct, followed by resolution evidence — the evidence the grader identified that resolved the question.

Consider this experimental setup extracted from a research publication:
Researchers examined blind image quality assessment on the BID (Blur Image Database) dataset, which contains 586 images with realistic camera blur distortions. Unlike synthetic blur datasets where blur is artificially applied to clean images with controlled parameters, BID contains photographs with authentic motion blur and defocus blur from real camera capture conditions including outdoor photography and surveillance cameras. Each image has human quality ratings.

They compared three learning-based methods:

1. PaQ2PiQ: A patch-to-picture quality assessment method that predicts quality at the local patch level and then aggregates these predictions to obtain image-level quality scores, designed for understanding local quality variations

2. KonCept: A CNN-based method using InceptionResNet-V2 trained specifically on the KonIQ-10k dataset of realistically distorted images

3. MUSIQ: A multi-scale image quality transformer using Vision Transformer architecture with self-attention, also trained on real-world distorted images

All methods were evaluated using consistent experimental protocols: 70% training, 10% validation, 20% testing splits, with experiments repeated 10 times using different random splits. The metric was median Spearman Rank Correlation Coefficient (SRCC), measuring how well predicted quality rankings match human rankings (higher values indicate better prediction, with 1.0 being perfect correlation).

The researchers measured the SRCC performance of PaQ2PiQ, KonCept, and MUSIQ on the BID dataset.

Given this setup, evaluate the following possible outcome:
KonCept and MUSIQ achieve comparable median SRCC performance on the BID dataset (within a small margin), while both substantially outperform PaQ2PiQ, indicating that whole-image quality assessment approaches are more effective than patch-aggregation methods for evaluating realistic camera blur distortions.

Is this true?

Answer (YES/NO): NO